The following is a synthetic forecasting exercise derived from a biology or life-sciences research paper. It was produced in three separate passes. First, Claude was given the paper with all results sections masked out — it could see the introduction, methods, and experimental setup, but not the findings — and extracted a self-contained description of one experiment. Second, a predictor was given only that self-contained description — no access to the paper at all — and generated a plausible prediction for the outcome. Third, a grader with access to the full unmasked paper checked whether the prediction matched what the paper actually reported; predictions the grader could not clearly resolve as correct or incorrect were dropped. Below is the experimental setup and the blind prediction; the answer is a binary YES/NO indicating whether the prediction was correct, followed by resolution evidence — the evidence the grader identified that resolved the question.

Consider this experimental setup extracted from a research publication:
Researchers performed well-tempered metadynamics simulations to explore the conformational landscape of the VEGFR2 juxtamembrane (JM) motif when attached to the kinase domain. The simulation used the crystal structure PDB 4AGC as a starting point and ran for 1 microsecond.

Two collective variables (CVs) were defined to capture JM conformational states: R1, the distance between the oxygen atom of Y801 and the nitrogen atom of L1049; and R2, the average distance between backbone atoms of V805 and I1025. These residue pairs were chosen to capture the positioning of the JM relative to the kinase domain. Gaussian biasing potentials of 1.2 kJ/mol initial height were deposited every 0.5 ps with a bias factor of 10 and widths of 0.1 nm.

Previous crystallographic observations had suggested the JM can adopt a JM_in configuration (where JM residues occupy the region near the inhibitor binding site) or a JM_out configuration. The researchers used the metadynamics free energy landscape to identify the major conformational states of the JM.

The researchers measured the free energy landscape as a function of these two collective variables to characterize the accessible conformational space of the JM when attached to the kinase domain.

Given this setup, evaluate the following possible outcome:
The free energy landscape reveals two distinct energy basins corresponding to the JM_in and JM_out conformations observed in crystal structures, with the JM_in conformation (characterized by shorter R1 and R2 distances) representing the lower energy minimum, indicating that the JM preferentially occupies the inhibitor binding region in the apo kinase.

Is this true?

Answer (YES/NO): NO